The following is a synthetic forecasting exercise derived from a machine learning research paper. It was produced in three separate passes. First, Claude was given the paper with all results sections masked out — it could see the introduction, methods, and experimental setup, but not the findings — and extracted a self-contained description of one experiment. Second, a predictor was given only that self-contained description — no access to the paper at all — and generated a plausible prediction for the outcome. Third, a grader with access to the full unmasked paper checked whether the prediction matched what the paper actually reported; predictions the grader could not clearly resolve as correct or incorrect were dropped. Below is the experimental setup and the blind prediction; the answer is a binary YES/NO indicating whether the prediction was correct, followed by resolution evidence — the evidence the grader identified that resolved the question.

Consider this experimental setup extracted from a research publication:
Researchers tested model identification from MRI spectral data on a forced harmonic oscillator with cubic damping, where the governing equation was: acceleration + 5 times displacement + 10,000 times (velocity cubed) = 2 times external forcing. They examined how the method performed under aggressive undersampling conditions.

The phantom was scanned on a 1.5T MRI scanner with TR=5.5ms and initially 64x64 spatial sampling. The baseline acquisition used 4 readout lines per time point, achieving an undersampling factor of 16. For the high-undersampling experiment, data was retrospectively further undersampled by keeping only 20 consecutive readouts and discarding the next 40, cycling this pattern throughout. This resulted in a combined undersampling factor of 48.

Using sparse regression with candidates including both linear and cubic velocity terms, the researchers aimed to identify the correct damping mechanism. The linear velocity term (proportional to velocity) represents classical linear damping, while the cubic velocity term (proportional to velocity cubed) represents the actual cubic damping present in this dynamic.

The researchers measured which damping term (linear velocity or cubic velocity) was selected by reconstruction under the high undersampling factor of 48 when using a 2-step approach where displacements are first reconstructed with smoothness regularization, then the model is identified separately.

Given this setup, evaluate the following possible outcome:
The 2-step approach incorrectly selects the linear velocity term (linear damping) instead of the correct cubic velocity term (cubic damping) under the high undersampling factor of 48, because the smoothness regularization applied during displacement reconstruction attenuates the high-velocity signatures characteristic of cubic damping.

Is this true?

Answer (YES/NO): YES